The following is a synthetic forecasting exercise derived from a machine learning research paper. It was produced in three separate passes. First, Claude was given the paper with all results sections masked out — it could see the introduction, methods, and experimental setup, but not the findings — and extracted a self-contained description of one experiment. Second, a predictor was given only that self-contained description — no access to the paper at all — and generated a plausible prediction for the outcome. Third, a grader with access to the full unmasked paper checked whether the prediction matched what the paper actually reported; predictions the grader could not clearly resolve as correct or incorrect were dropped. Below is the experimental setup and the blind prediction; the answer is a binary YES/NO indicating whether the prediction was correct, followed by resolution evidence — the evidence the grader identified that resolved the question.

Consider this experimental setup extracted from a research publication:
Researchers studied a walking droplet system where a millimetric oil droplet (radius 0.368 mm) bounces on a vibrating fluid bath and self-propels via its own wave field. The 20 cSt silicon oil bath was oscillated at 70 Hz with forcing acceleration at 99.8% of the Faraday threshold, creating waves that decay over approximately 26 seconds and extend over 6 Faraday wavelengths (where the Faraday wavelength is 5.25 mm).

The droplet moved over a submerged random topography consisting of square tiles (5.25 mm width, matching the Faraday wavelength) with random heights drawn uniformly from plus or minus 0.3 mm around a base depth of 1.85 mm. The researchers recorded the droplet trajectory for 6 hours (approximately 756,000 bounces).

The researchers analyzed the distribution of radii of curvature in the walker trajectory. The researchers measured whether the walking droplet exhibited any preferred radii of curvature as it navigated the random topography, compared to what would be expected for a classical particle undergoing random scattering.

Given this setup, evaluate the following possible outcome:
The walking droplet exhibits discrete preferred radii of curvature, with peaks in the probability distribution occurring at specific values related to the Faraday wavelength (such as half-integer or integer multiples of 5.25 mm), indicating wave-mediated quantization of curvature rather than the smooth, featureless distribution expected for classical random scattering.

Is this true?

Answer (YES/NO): NO